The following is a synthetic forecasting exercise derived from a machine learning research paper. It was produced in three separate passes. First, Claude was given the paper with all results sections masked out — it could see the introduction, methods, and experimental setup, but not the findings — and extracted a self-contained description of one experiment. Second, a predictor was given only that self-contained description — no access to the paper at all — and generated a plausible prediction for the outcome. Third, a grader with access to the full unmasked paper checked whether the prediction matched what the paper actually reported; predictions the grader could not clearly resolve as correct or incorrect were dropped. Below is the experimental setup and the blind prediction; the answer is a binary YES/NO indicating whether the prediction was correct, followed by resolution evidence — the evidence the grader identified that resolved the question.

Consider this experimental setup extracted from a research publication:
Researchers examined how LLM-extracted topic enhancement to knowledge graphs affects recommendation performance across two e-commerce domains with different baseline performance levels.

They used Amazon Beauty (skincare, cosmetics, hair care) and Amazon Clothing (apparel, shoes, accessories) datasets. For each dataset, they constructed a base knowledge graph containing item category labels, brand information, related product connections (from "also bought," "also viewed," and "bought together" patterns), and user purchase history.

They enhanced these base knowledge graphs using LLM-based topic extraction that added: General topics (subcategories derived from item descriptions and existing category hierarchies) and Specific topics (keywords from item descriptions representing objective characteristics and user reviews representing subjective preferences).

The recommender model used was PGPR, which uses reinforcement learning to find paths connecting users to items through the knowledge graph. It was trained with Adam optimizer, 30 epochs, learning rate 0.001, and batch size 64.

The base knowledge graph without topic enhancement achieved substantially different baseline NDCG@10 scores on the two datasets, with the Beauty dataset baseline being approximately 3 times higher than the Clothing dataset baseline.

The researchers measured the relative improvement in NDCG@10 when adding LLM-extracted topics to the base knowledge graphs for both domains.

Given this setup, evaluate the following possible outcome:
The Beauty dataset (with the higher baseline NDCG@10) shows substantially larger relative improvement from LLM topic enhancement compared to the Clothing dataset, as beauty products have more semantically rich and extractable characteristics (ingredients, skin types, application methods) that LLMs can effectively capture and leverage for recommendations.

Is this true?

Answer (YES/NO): NO